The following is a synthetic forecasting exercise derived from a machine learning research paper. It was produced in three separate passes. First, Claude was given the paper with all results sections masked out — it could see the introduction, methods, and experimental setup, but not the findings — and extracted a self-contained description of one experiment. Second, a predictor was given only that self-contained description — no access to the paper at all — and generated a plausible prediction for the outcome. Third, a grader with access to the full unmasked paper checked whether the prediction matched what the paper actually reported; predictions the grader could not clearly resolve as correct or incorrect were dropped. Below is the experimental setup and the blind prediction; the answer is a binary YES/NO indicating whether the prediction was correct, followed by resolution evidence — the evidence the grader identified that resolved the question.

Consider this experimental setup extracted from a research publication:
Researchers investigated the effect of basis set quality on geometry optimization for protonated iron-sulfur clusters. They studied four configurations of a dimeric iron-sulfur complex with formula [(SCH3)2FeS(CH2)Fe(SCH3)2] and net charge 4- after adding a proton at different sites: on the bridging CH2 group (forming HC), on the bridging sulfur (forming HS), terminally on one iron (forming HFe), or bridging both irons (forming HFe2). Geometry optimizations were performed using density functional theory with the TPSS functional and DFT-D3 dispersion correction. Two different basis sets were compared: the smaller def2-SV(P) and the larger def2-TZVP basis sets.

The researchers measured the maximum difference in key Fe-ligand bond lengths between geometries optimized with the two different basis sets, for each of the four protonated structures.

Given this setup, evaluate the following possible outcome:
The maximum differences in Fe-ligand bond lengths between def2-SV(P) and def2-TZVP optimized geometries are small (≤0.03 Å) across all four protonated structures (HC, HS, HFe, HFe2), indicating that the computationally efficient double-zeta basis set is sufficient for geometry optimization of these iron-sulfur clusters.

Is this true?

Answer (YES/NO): NO